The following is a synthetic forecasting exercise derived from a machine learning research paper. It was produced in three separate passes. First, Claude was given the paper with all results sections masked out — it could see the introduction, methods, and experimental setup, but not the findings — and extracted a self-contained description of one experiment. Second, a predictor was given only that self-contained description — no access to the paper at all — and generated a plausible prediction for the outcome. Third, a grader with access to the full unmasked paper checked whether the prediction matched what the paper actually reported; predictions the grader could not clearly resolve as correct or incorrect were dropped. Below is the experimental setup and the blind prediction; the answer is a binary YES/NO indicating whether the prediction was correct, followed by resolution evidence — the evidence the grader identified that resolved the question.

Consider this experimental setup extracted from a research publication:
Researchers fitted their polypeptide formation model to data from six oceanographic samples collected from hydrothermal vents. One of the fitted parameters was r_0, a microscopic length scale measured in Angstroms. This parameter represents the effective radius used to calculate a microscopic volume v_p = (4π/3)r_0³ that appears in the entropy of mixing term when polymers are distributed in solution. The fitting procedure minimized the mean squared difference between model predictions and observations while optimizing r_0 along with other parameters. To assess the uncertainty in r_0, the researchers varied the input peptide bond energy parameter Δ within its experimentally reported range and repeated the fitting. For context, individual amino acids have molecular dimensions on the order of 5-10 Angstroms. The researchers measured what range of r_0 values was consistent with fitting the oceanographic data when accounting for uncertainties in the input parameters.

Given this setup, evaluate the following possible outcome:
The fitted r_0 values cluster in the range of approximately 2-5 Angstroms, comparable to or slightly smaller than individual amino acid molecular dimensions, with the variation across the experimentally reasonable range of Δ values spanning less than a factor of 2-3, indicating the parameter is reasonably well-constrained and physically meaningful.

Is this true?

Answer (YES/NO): NO